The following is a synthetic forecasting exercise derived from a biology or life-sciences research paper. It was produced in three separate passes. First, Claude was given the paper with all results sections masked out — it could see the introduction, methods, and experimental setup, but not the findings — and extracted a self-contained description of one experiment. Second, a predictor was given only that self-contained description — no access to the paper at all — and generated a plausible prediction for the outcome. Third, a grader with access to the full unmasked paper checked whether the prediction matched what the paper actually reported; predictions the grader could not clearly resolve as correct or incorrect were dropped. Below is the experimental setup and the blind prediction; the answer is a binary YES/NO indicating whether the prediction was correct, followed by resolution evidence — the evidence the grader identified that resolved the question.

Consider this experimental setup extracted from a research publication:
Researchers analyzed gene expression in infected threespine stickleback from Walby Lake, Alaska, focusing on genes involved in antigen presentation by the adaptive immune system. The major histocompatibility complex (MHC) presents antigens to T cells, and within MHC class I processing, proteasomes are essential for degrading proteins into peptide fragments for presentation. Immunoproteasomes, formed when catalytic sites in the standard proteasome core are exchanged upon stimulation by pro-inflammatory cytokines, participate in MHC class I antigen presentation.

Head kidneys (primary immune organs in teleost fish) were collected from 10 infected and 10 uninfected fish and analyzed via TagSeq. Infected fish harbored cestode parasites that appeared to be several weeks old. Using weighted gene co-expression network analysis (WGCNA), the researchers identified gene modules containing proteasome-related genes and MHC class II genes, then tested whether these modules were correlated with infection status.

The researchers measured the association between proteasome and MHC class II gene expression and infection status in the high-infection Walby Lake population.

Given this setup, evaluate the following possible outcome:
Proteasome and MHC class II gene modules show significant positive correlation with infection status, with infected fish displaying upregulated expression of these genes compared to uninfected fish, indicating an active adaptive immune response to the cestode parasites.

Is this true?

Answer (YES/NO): NO